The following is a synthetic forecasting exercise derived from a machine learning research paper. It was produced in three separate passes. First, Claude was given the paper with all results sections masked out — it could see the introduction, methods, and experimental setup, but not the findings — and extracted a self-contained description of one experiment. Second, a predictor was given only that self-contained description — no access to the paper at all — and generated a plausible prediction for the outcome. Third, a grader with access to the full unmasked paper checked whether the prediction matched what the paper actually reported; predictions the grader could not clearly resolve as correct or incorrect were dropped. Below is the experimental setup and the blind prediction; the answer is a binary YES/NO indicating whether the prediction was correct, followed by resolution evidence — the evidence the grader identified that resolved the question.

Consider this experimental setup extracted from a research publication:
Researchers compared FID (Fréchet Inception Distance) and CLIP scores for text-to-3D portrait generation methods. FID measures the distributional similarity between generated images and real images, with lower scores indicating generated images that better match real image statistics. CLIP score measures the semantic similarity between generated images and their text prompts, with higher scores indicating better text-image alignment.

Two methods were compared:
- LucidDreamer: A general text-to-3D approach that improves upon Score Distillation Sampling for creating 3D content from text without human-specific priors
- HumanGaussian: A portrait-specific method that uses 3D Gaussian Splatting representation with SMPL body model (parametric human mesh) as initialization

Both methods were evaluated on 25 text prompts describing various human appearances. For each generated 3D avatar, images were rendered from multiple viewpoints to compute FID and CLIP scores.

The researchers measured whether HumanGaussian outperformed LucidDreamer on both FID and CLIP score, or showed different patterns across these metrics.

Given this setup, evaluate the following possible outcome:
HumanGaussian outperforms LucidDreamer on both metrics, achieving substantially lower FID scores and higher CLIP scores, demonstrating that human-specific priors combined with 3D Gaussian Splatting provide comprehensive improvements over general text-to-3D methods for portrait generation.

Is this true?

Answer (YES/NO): NO